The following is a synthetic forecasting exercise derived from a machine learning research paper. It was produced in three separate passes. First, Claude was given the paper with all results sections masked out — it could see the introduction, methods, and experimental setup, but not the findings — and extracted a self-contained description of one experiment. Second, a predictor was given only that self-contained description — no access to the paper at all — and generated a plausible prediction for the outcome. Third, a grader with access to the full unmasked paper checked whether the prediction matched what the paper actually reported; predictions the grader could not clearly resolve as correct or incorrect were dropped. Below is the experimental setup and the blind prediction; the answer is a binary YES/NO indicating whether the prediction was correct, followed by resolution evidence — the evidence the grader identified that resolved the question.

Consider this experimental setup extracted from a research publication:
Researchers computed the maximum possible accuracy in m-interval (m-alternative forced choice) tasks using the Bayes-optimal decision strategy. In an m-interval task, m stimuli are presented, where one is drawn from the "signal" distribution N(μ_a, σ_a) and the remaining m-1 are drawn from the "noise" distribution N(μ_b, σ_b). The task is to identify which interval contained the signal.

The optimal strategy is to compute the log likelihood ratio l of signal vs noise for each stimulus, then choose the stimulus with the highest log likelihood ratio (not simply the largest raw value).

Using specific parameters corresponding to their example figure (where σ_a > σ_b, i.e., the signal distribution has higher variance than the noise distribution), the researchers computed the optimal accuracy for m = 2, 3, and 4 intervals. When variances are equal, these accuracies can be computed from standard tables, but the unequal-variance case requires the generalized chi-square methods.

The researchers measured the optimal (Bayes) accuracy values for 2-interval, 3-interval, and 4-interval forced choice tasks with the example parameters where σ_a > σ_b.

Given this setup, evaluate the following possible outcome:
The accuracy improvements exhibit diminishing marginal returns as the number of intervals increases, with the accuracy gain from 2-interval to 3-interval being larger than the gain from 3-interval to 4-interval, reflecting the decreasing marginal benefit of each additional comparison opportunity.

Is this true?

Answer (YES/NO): NO